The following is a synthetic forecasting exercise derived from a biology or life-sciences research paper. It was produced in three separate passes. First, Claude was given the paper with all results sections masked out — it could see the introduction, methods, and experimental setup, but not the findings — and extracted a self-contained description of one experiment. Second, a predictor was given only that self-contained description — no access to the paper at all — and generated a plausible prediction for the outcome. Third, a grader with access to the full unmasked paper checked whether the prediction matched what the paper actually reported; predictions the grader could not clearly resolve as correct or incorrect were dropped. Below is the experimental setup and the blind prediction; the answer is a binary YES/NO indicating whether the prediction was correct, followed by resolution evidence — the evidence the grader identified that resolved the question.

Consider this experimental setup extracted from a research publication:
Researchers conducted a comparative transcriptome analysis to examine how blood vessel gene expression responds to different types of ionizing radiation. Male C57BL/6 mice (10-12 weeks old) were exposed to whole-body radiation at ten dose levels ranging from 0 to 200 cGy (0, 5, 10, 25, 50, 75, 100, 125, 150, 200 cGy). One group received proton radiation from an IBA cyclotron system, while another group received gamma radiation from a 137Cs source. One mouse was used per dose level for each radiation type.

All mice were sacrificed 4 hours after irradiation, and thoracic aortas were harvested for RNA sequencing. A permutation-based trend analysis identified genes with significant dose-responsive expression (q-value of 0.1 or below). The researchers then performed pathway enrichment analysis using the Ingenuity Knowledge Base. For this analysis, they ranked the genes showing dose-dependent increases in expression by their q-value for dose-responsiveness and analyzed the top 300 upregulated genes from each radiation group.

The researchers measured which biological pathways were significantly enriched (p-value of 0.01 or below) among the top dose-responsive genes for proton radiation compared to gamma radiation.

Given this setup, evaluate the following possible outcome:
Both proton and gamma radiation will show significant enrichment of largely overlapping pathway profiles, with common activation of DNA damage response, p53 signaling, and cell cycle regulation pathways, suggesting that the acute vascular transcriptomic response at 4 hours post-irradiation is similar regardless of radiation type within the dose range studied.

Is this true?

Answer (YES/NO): NO